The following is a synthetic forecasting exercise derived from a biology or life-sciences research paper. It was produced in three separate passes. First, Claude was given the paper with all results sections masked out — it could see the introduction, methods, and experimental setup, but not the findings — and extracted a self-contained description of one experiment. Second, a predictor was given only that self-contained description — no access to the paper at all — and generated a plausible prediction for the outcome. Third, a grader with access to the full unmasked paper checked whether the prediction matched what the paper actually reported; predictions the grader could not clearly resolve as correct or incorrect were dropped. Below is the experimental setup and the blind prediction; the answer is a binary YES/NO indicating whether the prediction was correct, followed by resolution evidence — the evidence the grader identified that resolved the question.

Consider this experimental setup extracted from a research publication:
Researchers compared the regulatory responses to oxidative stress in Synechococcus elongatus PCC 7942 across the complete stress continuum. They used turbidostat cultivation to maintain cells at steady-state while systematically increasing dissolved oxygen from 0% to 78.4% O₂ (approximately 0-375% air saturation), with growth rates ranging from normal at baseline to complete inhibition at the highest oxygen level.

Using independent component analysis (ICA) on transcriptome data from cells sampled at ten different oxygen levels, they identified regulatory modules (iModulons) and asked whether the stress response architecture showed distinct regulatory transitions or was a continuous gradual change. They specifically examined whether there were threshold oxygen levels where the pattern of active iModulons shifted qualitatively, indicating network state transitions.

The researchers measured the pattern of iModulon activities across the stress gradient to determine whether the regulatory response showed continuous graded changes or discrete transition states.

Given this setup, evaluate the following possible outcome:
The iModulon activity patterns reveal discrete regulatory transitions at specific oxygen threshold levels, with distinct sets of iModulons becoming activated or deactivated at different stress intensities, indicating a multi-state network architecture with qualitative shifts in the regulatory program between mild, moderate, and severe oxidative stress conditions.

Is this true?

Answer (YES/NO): YES